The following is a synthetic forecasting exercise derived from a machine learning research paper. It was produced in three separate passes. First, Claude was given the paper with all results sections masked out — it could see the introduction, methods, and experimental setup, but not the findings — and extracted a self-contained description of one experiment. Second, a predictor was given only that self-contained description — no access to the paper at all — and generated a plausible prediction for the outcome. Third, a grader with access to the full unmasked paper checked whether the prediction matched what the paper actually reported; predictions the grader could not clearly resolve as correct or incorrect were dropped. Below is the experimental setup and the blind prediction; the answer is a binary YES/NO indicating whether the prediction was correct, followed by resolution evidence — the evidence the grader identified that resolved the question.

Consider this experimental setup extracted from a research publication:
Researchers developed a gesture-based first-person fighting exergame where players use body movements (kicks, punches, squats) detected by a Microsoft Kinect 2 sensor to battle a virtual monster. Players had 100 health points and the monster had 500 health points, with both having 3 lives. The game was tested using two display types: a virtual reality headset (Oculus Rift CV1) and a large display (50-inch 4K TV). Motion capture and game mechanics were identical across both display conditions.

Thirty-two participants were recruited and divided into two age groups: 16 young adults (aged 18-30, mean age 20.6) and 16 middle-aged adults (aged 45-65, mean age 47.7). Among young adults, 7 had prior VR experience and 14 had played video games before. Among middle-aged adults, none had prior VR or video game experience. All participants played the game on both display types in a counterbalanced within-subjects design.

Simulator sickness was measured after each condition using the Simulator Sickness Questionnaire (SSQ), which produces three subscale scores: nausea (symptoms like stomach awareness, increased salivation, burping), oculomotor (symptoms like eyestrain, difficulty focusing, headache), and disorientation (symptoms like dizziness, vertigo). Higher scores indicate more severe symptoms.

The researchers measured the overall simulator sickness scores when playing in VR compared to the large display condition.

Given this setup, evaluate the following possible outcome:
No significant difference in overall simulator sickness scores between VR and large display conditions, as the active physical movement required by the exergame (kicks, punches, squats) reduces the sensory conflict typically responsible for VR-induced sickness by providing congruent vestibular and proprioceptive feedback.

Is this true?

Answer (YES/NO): YES